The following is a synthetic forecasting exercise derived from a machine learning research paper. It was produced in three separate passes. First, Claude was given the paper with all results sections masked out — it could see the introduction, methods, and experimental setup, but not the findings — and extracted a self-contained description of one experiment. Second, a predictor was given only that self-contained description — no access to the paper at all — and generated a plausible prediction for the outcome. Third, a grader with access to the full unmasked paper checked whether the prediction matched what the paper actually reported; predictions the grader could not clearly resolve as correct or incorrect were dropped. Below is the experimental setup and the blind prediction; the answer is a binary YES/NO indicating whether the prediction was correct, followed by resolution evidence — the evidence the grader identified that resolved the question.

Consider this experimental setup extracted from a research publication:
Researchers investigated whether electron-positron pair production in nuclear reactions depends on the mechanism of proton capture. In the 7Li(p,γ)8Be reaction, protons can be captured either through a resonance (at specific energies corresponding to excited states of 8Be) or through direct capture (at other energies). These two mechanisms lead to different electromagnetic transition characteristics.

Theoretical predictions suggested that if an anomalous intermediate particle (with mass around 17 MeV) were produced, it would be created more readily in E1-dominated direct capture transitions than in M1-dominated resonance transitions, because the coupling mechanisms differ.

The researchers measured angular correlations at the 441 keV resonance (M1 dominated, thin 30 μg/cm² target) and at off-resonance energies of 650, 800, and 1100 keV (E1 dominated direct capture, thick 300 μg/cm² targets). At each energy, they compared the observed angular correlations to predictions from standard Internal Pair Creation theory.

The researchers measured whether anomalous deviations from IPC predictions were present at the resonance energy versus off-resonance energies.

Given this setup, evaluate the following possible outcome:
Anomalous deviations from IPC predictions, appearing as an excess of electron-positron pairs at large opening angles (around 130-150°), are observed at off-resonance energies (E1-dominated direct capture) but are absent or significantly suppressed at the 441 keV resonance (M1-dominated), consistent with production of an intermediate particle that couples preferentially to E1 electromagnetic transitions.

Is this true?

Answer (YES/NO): YES